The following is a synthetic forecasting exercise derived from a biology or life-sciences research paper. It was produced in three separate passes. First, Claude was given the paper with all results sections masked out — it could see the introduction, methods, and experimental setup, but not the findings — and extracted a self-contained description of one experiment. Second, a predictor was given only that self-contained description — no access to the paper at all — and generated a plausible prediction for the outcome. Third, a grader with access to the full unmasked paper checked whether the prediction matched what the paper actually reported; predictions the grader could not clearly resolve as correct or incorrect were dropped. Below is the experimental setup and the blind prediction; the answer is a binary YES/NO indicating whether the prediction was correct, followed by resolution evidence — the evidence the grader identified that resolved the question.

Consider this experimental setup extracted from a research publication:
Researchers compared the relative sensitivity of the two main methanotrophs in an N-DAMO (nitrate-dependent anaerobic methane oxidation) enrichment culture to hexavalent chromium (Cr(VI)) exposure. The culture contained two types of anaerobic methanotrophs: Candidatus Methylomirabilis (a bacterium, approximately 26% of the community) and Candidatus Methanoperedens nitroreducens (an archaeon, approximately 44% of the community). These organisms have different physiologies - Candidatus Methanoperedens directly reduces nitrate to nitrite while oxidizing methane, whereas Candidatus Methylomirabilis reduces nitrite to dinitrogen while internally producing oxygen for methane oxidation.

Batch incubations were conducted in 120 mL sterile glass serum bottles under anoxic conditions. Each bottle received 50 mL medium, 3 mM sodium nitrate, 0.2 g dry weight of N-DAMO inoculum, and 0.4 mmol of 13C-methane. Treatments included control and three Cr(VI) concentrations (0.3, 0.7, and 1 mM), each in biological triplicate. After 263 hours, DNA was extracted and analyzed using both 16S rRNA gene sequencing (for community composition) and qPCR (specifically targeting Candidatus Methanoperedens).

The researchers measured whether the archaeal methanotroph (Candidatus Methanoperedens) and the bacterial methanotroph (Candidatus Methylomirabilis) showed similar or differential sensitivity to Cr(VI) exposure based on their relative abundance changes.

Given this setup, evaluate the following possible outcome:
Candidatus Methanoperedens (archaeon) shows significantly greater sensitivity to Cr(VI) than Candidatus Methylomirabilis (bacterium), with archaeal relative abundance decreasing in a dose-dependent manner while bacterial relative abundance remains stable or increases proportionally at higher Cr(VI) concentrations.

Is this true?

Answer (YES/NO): NO